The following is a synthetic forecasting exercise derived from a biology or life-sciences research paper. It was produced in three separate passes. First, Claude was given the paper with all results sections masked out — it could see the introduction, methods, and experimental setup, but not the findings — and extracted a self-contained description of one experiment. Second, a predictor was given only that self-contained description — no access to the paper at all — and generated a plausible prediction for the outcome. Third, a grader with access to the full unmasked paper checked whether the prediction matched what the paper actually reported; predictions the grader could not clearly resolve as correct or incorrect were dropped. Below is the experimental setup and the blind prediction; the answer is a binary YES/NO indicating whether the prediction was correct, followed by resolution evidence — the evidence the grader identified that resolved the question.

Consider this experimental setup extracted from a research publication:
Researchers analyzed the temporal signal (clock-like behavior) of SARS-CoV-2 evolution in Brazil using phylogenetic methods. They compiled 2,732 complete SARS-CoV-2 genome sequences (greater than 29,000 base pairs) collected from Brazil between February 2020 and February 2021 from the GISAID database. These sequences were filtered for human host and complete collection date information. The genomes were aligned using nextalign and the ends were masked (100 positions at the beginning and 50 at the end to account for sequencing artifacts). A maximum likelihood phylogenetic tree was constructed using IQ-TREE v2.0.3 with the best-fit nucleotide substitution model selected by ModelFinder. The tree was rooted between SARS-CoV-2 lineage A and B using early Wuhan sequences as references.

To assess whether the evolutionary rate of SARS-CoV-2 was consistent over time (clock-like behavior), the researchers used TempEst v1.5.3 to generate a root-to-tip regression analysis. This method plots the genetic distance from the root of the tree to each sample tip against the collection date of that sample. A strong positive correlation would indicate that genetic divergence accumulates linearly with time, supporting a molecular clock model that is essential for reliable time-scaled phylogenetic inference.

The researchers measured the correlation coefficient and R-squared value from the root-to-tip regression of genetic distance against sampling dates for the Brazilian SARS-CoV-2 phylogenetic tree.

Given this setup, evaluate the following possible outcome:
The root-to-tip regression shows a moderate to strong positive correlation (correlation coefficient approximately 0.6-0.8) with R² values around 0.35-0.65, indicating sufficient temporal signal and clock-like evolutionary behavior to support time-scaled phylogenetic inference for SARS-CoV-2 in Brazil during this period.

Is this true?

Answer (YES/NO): NO